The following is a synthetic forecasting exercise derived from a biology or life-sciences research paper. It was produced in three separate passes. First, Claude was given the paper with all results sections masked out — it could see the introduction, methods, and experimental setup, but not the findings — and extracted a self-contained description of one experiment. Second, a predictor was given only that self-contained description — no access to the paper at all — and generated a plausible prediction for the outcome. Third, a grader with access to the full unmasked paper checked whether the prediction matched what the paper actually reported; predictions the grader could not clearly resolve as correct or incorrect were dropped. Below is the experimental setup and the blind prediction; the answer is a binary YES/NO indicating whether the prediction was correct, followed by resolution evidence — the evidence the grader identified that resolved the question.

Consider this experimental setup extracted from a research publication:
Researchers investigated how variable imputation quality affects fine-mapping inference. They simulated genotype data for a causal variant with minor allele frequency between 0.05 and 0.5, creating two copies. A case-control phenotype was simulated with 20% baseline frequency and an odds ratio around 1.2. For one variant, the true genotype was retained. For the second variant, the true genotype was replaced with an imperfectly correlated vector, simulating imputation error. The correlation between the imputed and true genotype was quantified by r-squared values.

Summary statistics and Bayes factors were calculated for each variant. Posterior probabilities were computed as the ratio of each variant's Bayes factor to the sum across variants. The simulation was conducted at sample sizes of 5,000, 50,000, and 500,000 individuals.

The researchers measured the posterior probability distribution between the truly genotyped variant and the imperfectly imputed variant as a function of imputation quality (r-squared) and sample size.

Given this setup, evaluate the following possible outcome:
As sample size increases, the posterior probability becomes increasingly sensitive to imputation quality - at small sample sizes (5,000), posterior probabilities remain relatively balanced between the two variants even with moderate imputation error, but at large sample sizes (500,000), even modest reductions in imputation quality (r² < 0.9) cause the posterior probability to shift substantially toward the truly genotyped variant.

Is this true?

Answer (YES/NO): YES